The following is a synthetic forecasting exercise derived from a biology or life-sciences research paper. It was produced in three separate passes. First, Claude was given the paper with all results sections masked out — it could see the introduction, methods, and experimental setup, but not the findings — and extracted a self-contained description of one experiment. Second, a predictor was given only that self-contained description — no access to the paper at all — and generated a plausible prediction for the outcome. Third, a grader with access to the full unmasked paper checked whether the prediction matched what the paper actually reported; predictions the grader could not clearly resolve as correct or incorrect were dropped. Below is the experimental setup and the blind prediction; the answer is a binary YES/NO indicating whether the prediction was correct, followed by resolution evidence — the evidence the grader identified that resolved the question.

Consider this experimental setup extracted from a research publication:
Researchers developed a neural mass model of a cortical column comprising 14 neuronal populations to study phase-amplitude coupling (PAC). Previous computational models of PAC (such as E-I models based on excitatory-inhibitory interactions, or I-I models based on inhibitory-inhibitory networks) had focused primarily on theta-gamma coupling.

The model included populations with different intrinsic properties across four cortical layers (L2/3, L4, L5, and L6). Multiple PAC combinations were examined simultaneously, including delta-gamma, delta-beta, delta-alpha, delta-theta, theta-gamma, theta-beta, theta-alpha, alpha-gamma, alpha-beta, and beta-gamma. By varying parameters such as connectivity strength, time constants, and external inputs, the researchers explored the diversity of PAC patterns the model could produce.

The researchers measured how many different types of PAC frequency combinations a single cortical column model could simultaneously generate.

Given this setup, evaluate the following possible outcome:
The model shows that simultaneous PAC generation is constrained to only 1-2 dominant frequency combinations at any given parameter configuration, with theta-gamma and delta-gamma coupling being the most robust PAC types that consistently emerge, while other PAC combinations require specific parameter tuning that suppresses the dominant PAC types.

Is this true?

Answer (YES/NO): NO